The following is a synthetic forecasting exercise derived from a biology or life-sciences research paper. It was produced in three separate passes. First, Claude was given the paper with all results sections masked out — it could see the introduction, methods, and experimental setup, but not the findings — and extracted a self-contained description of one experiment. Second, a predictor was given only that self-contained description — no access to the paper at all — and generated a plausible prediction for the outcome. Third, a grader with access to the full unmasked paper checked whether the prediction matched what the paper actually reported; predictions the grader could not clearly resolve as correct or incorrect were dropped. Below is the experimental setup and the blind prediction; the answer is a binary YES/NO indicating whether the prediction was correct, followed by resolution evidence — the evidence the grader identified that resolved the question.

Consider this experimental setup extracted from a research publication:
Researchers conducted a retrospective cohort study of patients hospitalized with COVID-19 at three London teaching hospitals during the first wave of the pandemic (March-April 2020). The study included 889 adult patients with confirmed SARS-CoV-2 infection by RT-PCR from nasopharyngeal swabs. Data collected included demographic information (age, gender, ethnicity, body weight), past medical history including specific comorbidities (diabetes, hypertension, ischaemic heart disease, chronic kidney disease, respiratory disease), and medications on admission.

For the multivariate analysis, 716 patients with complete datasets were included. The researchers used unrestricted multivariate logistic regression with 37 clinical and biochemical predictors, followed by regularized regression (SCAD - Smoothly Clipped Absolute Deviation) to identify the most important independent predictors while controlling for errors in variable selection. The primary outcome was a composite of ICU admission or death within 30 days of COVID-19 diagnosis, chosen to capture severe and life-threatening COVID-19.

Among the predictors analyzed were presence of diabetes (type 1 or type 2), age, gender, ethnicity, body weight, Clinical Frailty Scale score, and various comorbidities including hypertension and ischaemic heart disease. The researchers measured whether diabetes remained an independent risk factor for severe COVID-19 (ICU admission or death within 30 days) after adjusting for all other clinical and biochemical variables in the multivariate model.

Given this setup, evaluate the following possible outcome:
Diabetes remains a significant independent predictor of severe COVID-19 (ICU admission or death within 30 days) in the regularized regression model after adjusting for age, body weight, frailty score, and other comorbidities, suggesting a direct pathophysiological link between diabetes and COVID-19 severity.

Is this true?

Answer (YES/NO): NO